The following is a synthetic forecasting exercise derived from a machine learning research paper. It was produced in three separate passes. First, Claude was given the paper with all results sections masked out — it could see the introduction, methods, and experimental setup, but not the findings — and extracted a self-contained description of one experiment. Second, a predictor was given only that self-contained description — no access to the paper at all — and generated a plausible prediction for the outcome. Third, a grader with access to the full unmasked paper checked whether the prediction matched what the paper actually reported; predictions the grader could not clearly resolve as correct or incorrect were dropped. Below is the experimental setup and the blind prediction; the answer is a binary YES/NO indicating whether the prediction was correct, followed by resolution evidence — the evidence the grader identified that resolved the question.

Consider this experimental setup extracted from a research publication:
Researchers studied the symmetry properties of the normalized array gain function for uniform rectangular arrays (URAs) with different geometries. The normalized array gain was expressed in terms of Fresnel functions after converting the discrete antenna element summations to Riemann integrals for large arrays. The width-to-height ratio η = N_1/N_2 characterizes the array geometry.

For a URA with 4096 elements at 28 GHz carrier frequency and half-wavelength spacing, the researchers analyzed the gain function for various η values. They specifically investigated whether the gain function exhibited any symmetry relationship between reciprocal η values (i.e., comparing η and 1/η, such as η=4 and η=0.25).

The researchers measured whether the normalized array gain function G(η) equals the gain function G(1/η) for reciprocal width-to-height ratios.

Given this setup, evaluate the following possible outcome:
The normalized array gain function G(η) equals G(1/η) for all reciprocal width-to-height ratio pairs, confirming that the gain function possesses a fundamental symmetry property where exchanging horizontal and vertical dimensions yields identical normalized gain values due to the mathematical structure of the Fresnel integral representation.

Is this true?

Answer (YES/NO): YES